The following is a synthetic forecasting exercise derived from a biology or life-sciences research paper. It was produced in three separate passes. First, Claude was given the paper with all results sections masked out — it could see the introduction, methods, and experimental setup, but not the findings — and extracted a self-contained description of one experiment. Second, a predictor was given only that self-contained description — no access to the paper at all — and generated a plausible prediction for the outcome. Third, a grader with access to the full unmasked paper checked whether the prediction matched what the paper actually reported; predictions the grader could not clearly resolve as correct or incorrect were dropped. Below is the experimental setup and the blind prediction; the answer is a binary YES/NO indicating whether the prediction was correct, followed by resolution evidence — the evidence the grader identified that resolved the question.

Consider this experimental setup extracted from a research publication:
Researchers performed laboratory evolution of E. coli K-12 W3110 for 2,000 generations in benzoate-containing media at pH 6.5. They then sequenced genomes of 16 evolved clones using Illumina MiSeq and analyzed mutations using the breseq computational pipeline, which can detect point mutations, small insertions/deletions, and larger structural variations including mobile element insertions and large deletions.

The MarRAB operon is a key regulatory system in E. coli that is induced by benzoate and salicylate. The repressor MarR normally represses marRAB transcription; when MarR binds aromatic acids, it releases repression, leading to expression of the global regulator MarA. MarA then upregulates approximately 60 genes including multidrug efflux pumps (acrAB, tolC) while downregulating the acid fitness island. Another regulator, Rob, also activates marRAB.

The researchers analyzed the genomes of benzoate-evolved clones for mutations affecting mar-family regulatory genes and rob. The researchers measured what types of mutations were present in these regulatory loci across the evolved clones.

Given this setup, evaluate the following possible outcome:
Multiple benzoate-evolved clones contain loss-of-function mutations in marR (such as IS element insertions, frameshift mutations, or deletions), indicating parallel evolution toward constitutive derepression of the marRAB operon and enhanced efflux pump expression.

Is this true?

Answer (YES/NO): NO